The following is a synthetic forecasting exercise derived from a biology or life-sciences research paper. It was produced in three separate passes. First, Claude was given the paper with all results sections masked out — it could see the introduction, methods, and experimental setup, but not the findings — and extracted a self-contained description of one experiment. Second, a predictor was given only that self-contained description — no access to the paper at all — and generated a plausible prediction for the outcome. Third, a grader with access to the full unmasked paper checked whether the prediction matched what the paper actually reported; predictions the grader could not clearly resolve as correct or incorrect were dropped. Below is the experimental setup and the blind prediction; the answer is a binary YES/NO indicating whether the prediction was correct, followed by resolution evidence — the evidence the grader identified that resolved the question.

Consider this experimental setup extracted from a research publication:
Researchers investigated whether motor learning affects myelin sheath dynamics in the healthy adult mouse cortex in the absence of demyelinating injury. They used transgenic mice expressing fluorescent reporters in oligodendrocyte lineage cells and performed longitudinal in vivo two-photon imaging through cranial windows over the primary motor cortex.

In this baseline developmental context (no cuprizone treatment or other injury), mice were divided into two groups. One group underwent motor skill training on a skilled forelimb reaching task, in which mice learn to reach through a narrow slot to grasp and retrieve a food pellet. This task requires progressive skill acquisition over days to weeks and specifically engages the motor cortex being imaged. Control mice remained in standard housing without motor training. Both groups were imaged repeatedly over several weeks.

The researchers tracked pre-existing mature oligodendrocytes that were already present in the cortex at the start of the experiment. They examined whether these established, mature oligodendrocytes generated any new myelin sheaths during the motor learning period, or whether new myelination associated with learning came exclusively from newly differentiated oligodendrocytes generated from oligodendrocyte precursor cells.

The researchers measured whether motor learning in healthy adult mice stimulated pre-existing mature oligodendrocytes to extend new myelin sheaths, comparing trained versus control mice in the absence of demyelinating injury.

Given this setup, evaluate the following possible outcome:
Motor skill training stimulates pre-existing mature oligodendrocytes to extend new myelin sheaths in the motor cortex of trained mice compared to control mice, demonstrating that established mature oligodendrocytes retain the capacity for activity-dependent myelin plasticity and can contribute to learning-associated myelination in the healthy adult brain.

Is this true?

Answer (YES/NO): NO